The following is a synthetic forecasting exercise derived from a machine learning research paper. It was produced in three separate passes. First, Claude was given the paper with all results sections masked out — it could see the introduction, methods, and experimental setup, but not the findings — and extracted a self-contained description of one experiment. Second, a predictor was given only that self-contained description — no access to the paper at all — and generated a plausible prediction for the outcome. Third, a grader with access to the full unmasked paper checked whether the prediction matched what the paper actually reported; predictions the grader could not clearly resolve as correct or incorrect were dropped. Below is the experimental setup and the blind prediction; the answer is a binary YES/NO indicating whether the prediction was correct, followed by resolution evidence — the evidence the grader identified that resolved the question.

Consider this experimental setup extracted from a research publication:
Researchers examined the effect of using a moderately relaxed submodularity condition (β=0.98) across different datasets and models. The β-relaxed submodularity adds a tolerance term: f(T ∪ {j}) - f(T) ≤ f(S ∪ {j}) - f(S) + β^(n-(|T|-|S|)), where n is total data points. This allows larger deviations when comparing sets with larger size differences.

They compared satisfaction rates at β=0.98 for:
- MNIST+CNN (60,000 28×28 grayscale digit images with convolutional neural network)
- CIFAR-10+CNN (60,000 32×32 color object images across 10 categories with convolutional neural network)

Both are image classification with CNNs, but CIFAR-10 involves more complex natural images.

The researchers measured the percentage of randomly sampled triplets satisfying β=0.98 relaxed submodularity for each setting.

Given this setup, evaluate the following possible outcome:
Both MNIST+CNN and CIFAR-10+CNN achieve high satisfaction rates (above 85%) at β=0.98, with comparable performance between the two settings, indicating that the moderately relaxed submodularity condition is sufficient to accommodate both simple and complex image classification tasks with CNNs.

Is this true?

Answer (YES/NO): NO